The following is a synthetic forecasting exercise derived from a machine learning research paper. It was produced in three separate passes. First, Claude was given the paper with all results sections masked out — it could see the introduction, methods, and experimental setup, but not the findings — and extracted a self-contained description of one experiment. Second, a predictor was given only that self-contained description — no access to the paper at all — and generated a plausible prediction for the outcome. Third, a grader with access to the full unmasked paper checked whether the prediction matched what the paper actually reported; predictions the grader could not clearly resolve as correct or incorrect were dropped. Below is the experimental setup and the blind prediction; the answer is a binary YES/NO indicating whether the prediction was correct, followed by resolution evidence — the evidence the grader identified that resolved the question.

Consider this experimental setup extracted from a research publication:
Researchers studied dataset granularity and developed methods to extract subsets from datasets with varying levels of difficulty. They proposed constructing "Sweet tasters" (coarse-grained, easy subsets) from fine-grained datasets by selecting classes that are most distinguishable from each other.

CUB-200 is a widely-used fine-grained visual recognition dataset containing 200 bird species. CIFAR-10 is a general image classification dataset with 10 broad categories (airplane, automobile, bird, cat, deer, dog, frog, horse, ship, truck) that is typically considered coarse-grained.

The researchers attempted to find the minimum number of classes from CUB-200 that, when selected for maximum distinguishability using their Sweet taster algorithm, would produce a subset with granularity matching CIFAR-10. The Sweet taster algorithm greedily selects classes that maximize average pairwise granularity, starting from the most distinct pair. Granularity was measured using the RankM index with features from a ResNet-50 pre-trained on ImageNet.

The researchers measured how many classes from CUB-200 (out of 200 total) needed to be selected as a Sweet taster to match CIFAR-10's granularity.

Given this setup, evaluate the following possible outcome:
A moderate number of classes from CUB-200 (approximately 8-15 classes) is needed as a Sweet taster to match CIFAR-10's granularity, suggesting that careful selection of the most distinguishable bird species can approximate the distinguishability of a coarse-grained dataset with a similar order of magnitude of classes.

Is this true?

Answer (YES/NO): NO